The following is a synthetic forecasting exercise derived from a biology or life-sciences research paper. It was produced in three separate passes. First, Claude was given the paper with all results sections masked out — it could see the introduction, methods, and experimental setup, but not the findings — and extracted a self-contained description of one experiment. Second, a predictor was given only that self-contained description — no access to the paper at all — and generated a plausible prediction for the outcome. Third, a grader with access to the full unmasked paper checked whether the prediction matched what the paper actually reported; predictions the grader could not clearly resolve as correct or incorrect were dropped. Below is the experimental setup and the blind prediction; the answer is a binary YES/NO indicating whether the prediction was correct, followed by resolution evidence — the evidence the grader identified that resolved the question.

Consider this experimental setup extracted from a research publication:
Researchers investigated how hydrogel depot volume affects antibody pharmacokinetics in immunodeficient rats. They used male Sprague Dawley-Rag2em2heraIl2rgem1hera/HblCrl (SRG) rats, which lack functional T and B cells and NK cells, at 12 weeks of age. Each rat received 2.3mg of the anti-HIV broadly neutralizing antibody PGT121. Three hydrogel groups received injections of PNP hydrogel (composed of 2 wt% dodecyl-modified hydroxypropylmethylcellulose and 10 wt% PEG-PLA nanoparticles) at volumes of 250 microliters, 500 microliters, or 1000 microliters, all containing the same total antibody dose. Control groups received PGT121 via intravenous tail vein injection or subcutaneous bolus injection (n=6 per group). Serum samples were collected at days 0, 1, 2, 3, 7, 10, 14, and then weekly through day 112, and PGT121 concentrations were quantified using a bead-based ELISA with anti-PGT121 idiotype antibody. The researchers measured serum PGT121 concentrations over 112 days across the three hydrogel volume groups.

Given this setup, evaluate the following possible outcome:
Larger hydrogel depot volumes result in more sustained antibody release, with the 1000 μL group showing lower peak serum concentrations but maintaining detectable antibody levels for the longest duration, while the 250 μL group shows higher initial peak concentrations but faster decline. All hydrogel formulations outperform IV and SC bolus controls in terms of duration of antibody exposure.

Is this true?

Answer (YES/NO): YES